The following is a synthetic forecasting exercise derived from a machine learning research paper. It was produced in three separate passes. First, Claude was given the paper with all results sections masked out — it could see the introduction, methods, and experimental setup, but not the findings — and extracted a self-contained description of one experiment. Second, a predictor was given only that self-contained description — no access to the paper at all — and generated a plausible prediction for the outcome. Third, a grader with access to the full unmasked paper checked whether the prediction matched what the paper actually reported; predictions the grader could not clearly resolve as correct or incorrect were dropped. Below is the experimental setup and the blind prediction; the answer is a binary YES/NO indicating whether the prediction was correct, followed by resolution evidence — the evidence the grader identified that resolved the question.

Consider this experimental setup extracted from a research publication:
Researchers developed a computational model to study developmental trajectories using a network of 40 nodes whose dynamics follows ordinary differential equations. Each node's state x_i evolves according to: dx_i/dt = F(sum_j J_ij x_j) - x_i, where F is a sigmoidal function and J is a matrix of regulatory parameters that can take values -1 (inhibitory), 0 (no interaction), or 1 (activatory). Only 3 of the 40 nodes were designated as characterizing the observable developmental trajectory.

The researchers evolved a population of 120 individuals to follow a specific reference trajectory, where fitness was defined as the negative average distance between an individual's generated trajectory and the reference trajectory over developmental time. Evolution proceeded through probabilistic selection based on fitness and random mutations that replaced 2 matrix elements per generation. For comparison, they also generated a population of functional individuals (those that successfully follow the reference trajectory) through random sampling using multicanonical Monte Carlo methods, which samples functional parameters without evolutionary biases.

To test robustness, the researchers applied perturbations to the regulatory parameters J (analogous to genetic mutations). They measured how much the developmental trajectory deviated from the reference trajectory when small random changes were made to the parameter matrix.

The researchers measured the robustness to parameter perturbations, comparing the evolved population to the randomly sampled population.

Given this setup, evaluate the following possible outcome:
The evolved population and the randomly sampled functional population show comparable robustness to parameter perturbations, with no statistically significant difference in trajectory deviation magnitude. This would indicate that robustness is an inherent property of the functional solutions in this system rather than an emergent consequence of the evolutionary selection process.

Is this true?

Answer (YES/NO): NO